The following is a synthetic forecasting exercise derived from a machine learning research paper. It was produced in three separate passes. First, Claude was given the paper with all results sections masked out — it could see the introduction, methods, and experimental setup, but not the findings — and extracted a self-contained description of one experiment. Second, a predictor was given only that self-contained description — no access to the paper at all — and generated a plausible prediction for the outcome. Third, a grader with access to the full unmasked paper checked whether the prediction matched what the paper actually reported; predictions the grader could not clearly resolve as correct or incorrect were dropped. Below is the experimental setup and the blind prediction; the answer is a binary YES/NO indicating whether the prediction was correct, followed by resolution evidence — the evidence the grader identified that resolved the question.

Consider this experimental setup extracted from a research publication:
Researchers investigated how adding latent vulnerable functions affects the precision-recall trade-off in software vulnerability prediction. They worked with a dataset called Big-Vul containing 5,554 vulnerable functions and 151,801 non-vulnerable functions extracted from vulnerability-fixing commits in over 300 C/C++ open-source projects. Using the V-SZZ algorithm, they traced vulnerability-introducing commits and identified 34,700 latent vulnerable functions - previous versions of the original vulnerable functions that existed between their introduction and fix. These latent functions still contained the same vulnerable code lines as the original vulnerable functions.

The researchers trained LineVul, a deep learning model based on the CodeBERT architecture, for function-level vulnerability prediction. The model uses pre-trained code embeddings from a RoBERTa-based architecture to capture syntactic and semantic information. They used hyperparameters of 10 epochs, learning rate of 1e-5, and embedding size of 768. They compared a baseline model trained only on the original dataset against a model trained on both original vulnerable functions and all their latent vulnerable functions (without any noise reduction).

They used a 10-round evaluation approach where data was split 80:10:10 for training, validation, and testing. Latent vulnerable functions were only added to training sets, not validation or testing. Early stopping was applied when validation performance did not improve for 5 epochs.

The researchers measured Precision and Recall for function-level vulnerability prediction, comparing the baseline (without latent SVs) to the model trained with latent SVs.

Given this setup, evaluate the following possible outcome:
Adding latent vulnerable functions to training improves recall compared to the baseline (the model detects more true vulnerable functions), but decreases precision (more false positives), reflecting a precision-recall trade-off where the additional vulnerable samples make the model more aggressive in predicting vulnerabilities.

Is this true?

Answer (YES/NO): YES